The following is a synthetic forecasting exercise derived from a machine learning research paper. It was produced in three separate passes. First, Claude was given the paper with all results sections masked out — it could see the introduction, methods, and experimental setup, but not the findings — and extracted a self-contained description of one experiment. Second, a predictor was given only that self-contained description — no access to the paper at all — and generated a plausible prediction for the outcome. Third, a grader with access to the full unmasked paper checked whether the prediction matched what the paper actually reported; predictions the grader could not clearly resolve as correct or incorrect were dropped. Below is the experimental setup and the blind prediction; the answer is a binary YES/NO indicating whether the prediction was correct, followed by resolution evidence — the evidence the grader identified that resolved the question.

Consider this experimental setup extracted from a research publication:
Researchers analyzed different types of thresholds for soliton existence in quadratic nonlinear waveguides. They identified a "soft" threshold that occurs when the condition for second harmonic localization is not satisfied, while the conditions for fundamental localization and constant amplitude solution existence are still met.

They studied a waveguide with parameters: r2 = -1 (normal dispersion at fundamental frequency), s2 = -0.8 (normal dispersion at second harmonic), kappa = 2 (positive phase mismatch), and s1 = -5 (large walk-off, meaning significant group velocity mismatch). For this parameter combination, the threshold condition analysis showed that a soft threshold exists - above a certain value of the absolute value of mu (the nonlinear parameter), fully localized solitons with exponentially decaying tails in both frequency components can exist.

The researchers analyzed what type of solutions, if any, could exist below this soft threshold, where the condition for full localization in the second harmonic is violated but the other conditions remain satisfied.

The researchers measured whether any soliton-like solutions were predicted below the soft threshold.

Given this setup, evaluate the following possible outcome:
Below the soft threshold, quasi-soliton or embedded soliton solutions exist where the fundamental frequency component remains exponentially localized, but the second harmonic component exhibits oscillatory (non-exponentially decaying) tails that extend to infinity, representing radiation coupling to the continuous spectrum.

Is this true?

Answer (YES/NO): YES